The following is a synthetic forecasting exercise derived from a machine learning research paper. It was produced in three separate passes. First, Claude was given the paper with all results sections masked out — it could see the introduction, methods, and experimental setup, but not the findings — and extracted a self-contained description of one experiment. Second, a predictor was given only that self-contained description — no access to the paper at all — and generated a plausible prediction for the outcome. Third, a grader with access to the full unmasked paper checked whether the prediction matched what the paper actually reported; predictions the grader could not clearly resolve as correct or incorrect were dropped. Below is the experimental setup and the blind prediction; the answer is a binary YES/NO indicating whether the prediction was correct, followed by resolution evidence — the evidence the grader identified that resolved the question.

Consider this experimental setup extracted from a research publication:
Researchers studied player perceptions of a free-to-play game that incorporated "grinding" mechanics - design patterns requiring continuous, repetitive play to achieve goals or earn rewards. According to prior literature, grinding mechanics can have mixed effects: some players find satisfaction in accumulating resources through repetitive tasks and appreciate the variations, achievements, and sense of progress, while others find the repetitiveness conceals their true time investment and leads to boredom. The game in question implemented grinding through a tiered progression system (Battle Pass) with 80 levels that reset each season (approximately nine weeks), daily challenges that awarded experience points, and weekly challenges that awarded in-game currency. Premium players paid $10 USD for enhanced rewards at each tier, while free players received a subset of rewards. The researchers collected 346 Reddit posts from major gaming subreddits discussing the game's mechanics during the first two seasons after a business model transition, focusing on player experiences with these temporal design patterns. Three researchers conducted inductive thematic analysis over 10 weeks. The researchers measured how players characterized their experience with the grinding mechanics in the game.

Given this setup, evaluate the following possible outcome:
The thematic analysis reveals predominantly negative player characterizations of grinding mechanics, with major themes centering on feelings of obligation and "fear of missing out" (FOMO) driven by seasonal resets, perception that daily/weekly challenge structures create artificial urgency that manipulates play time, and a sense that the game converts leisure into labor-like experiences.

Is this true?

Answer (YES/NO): YES